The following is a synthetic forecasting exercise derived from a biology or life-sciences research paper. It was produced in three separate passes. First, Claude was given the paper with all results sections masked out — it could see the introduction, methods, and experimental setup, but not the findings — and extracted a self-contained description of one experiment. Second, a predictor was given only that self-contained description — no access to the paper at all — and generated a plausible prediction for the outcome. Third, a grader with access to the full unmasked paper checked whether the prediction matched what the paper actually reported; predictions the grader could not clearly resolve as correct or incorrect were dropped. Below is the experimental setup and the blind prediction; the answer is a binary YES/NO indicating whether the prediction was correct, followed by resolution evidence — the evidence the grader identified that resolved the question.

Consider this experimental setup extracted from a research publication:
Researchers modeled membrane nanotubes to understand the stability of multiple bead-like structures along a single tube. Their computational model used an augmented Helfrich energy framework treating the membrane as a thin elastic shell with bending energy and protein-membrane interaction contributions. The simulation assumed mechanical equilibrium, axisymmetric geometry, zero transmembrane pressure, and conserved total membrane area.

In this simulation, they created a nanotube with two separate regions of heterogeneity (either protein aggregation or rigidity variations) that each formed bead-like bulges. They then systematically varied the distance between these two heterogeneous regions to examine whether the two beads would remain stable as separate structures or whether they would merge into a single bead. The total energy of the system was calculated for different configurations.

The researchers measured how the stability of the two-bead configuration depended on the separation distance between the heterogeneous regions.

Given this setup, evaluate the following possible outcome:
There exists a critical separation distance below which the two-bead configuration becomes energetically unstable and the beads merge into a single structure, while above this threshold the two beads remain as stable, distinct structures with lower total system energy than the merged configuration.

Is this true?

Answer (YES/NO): YES